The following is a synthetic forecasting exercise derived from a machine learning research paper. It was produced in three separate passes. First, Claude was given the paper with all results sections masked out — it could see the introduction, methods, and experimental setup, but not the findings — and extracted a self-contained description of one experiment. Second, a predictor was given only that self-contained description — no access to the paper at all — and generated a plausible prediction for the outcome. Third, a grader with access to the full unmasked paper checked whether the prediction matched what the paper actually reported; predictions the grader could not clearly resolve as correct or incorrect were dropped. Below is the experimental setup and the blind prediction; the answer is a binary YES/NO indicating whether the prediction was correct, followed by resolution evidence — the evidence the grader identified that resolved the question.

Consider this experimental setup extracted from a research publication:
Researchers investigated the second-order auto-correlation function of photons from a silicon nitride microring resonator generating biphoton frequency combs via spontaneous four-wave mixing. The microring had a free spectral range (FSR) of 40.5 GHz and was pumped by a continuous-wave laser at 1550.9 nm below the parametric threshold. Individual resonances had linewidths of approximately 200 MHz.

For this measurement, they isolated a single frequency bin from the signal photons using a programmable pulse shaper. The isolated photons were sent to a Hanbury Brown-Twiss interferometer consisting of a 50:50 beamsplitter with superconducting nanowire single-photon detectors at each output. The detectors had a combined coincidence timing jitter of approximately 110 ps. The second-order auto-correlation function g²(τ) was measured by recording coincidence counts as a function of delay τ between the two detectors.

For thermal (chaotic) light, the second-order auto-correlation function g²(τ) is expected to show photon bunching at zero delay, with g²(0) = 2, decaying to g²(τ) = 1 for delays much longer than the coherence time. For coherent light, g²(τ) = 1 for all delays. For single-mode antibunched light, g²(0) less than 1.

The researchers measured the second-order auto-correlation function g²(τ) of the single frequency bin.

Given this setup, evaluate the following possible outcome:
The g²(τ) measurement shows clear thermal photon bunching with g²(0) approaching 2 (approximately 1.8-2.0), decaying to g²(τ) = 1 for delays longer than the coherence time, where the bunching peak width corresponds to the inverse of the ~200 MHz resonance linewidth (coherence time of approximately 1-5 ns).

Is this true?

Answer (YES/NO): YES